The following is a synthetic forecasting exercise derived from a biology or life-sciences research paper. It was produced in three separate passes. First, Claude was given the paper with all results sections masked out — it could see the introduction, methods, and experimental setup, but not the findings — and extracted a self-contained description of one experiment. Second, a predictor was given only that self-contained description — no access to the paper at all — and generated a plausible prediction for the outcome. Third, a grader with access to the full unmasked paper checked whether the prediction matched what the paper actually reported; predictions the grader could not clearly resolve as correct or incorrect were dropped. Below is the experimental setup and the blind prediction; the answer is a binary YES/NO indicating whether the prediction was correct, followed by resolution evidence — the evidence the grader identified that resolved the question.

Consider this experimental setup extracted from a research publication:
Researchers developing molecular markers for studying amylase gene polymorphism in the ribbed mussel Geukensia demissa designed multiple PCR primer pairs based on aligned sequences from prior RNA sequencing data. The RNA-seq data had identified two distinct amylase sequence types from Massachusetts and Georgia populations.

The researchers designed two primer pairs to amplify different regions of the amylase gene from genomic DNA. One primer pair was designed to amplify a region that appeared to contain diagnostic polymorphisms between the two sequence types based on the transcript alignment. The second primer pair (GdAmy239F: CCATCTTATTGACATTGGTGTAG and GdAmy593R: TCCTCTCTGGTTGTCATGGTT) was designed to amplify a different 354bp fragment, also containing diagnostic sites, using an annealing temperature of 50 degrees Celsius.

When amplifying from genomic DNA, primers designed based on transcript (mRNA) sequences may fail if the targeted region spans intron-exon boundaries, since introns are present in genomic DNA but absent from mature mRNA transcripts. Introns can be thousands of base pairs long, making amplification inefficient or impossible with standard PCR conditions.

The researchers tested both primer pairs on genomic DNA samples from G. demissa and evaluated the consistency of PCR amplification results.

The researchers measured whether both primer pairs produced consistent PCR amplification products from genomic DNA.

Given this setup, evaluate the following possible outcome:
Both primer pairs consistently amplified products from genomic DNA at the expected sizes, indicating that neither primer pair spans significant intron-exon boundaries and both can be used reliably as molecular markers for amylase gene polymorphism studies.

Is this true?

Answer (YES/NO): NO